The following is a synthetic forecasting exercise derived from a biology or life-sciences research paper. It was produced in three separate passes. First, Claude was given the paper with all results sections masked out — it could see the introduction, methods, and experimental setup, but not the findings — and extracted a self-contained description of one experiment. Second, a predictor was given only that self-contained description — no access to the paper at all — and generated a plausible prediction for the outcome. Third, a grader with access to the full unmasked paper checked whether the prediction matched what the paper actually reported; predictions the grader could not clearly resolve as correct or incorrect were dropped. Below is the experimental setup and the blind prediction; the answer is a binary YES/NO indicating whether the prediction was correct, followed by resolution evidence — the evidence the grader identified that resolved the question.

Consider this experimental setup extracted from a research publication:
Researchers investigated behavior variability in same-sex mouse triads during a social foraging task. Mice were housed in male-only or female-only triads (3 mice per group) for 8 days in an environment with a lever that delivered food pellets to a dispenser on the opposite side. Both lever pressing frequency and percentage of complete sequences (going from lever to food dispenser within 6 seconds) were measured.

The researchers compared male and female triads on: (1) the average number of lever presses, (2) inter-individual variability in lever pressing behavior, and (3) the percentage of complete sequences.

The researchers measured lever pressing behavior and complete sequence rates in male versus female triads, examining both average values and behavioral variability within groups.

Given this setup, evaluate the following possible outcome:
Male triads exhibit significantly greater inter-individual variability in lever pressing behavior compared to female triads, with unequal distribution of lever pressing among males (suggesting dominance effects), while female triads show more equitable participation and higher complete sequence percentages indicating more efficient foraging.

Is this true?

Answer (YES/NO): NO